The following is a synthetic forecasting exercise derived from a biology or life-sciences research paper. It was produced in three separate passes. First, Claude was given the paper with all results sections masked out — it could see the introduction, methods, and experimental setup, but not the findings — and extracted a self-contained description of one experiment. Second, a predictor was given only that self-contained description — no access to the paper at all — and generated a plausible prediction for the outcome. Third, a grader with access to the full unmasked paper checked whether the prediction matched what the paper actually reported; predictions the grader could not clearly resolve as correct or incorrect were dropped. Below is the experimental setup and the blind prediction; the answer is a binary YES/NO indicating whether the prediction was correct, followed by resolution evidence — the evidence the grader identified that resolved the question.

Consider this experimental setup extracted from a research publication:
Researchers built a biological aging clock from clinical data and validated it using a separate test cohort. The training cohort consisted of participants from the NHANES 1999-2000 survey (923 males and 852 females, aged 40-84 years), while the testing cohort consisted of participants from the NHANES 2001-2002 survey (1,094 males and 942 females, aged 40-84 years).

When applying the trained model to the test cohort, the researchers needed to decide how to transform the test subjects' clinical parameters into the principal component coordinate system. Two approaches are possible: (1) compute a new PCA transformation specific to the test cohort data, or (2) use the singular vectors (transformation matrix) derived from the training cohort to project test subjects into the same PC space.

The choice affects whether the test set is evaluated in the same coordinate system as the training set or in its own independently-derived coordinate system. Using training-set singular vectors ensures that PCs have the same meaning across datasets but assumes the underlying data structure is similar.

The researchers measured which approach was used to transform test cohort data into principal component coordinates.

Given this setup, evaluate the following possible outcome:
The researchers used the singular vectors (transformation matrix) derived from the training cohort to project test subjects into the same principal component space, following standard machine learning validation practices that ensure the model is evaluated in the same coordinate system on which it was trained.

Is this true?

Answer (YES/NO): YES